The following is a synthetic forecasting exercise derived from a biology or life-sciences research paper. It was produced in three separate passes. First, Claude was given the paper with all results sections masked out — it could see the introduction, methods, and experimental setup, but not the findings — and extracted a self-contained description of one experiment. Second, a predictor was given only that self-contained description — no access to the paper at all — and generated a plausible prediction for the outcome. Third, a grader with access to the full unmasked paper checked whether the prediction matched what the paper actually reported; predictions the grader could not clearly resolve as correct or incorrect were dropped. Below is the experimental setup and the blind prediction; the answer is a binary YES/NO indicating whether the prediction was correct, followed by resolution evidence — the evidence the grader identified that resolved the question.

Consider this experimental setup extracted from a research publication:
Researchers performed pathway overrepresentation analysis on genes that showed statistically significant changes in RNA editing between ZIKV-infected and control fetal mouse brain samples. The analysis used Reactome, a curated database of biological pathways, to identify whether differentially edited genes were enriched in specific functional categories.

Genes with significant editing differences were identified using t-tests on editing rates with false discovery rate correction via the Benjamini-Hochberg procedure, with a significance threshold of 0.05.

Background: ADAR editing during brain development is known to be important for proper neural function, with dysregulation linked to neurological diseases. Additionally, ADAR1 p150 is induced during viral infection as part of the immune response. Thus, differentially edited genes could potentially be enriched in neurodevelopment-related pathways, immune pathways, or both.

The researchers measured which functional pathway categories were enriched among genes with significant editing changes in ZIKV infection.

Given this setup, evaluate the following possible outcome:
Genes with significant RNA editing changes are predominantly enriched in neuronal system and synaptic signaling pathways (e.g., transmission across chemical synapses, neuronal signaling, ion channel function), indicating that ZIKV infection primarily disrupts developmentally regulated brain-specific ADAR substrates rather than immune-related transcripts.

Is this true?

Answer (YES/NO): YES